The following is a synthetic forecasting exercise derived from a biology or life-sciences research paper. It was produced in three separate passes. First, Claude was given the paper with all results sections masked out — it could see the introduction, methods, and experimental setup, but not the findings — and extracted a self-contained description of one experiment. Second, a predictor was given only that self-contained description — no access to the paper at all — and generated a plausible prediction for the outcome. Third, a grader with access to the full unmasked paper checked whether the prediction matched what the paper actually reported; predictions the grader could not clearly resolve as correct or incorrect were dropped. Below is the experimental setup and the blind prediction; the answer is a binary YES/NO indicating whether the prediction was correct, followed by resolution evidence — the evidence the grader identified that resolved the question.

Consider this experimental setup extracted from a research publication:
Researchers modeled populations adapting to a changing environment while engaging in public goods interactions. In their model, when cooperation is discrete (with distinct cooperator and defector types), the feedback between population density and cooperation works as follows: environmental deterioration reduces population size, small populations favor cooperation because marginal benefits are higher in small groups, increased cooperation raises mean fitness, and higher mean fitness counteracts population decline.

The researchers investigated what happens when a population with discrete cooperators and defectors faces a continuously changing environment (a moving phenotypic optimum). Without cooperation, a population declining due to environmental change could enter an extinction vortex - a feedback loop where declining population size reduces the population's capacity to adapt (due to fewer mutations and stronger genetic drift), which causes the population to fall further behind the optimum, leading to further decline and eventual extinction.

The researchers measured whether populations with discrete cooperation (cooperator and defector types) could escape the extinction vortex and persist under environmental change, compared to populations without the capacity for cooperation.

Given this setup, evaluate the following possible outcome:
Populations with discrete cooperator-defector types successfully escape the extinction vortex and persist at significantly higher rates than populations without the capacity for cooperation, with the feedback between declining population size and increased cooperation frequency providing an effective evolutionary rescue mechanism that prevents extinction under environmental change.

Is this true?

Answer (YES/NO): YES